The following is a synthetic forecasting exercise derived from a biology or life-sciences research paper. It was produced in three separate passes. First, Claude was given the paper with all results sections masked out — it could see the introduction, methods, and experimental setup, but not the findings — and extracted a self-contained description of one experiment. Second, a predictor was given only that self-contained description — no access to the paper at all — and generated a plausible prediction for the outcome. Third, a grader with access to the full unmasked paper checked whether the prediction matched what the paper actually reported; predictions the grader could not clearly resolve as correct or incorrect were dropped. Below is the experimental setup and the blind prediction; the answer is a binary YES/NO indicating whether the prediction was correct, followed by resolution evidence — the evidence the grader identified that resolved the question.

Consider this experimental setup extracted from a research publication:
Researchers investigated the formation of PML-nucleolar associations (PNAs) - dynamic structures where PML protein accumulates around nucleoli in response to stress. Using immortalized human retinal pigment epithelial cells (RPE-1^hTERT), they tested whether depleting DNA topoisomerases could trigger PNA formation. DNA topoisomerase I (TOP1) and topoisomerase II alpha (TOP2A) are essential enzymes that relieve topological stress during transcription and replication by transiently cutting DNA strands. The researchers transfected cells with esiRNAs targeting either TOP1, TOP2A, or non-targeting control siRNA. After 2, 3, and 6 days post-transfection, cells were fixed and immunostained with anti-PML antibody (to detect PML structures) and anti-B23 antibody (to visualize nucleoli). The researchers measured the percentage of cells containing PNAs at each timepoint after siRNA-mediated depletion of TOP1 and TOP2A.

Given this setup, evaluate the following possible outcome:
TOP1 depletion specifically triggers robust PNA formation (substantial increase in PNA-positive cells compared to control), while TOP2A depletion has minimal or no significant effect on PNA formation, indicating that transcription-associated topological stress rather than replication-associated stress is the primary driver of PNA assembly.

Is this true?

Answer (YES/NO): NO